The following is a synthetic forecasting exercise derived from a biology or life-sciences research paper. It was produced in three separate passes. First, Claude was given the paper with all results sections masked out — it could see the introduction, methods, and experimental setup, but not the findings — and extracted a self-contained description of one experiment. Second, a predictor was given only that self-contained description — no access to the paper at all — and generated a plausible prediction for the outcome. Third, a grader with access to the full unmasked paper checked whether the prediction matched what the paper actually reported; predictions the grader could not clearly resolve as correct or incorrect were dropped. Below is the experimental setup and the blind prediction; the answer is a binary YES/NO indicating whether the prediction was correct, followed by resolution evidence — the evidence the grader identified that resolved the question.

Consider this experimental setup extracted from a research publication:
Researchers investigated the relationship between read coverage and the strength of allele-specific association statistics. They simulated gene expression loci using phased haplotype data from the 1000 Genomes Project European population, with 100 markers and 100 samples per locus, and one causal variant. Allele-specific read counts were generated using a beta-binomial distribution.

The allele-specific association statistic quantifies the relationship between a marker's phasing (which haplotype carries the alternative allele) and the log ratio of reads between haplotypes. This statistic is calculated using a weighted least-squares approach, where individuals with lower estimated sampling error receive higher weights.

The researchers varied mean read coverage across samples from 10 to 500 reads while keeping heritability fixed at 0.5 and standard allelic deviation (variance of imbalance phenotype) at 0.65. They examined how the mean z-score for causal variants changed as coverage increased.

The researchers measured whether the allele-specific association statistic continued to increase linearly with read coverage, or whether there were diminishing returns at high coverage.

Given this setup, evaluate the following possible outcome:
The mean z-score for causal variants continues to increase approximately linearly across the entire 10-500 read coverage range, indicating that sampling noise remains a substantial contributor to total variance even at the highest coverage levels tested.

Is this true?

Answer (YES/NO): NO